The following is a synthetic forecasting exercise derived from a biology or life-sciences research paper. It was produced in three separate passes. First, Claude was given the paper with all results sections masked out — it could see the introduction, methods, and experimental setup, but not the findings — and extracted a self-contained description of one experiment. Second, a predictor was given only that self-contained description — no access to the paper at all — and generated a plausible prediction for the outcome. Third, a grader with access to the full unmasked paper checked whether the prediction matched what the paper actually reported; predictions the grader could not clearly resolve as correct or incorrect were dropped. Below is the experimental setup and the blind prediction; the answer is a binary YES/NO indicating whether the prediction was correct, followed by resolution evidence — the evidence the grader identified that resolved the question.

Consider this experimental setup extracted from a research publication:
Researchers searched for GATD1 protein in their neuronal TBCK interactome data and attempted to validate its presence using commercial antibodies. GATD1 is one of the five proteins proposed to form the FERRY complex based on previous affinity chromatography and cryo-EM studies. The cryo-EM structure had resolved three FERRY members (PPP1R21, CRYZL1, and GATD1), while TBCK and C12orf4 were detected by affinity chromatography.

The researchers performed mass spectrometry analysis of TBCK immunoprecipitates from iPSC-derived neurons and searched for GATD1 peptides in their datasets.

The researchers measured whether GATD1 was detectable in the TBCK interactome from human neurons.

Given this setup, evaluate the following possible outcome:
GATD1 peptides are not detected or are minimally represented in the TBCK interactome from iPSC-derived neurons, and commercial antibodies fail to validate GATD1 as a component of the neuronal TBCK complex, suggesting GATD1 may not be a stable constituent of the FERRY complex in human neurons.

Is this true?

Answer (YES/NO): YES